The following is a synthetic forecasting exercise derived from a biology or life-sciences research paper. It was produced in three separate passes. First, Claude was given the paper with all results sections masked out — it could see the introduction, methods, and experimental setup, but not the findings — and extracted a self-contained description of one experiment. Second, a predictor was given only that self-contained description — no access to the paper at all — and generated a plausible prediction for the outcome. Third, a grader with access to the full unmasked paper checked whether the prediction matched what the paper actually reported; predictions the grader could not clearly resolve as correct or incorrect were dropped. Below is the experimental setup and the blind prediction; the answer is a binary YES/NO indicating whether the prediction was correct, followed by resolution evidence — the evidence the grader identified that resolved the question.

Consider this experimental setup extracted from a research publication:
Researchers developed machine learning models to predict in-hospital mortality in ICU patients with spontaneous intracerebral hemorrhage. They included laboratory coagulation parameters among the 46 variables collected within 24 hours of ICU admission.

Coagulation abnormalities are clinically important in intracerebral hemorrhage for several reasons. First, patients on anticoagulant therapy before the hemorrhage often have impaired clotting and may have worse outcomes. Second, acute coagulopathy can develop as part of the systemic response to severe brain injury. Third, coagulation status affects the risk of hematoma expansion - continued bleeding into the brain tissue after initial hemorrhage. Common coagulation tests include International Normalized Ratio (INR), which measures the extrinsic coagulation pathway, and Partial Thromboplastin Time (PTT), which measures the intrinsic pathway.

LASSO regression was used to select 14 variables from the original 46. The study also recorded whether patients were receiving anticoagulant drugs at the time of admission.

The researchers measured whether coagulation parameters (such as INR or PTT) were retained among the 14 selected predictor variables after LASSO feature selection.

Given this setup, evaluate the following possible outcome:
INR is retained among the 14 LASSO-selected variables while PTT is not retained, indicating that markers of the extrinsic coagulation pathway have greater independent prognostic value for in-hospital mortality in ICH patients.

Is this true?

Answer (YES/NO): NO